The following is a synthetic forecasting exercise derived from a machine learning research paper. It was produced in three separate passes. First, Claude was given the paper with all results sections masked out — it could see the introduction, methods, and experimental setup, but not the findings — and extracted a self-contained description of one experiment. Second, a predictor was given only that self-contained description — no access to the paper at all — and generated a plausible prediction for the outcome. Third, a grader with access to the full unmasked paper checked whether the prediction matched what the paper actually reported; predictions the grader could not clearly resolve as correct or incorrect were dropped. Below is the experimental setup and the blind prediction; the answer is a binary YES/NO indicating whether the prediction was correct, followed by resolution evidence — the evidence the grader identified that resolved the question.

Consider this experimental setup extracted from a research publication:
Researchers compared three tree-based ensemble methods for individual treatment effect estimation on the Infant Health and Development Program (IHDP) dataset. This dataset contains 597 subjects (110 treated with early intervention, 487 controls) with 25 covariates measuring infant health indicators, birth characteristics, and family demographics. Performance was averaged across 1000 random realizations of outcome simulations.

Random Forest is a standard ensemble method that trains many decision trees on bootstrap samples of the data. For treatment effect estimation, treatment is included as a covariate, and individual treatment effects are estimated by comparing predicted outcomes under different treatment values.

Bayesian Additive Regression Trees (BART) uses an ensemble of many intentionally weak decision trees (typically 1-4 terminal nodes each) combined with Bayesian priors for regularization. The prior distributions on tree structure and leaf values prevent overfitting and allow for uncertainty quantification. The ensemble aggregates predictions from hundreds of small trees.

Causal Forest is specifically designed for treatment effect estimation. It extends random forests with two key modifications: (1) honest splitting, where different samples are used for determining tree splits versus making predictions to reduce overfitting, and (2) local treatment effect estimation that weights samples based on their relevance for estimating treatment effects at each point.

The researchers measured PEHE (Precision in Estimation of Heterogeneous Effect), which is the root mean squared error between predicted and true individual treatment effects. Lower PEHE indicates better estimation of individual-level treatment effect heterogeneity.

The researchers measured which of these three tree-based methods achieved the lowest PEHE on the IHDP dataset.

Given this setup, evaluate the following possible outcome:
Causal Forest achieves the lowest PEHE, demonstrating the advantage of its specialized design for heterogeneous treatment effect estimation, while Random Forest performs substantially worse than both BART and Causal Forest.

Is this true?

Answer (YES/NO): NO